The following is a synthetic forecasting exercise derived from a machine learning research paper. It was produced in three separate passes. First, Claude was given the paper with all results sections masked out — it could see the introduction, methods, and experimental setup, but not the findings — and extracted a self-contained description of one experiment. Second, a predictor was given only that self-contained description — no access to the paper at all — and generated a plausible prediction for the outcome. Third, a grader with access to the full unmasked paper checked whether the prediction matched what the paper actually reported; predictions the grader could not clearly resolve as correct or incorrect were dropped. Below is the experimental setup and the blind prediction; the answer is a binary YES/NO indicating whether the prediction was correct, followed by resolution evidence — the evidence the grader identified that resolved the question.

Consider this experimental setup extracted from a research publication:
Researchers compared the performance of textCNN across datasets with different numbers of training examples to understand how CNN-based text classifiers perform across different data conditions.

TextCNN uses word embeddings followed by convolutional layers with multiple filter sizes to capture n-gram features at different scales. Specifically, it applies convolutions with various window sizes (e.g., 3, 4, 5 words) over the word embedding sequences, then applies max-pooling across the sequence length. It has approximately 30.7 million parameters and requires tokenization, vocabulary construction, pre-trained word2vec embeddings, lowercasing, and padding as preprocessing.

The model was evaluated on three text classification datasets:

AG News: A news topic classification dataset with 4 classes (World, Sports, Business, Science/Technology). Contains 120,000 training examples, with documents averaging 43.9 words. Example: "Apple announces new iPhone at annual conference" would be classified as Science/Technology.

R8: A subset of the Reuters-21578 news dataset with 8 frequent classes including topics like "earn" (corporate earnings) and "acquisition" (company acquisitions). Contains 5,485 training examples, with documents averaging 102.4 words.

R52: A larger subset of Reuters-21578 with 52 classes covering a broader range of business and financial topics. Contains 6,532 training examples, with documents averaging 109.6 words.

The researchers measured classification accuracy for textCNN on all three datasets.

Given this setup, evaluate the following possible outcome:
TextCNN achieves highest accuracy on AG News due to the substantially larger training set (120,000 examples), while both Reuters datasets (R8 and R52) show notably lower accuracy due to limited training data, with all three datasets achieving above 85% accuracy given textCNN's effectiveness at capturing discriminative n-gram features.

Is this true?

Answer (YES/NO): NO